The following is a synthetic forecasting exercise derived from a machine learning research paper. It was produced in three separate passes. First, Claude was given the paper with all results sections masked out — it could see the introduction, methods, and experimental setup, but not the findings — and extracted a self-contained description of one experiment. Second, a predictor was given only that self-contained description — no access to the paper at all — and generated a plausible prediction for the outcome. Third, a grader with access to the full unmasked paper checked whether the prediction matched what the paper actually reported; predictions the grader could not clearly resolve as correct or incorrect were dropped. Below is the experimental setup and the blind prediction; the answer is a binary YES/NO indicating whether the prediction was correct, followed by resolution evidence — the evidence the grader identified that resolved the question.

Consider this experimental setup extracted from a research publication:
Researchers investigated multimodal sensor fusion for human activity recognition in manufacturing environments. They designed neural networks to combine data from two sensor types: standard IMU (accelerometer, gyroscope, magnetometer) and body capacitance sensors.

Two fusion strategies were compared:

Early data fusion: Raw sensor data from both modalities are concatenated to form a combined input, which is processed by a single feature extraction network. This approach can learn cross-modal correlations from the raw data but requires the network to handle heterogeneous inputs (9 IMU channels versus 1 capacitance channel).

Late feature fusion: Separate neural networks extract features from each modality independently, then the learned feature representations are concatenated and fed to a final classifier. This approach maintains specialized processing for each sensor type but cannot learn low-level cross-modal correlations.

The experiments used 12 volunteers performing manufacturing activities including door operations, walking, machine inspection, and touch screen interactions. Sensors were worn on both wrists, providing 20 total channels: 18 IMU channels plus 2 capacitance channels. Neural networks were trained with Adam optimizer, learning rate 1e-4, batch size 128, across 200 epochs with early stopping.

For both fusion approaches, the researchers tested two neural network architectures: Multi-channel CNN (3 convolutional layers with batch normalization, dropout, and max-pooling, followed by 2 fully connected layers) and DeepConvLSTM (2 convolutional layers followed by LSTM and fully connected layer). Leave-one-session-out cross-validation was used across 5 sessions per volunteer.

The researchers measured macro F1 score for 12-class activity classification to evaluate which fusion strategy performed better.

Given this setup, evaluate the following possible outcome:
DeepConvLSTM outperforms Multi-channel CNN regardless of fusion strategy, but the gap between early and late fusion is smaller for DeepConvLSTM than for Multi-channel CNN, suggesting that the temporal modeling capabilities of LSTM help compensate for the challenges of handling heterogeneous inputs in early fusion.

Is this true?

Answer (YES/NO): NO